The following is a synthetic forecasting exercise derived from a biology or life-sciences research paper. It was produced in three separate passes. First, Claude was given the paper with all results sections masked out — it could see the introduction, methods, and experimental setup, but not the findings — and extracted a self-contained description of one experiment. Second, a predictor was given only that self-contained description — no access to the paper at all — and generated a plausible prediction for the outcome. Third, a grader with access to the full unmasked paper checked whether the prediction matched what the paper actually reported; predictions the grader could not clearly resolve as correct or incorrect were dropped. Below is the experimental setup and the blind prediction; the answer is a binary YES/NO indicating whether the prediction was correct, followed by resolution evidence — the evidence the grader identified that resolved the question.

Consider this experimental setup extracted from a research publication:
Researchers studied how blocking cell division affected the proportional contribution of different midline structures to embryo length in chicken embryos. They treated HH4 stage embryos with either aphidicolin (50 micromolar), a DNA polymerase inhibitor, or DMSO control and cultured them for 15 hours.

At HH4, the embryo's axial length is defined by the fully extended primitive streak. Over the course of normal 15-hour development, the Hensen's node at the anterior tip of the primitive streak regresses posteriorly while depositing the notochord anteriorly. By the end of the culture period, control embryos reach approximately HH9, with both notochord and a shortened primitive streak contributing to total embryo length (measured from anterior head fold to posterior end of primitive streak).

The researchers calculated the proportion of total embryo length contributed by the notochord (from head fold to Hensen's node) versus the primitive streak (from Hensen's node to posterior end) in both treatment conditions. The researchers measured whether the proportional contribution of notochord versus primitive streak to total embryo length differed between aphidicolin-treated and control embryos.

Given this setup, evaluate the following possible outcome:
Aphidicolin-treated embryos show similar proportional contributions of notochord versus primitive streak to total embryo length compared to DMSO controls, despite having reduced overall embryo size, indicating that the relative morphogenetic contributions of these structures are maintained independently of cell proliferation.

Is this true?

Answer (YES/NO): YES